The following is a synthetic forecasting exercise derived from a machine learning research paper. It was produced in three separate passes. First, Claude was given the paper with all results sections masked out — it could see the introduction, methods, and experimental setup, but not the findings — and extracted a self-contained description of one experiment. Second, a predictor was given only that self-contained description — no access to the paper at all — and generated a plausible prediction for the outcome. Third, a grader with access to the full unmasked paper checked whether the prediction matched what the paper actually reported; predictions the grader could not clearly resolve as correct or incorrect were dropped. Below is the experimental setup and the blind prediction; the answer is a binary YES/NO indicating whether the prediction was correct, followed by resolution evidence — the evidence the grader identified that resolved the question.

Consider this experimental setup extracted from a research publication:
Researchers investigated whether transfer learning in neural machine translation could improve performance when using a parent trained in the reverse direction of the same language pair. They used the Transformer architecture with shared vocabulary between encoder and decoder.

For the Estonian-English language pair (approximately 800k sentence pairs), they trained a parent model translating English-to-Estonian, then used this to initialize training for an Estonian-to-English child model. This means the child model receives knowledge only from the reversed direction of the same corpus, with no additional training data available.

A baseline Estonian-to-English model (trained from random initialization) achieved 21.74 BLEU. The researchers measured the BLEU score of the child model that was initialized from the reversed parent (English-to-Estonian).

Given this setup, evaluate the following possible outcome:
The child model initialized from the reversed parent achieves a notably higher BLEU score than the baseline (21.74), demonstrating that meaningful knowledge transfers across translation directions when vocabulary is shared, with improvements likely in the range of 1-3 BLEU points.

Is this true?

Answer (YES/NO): NO